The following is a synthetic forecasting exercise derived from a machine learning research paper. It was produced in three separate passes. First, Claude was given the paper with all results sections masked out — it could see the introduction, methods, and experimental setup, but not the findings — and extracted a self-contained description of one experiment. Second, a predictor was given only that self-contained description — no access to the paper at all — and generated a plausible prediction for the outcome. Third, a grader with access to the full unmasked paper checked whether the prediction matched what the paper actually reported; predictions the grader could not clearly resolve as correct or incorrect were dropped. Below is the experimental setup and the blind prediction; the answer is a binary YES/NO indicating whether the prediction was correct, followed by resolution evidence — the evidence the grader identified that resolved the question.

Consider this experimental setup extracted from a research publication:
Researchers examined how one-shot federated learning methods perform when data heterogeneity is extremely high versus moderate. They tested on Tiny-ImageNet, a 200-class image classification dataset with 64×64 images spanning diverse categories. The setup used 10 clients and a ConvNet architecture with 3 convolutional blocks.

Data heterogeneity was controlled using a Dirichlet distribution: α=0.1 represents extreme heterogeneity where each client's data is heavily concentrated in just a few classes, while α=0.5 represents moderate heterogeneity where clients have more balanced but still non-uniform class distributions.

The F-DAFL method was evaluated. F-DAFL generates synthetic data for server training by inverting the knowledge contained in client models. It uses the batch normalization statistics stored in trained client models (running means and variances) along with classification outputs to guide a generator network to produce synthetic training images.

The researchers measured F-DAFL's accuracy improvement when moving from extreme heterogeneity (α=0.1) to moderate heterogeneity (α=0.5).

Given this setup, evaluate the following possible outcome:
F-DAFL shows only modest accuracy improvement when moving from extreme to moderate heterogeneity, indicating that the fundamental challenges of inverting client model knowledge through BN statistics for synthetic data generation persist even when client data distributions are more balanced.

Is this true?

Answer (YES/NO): NO